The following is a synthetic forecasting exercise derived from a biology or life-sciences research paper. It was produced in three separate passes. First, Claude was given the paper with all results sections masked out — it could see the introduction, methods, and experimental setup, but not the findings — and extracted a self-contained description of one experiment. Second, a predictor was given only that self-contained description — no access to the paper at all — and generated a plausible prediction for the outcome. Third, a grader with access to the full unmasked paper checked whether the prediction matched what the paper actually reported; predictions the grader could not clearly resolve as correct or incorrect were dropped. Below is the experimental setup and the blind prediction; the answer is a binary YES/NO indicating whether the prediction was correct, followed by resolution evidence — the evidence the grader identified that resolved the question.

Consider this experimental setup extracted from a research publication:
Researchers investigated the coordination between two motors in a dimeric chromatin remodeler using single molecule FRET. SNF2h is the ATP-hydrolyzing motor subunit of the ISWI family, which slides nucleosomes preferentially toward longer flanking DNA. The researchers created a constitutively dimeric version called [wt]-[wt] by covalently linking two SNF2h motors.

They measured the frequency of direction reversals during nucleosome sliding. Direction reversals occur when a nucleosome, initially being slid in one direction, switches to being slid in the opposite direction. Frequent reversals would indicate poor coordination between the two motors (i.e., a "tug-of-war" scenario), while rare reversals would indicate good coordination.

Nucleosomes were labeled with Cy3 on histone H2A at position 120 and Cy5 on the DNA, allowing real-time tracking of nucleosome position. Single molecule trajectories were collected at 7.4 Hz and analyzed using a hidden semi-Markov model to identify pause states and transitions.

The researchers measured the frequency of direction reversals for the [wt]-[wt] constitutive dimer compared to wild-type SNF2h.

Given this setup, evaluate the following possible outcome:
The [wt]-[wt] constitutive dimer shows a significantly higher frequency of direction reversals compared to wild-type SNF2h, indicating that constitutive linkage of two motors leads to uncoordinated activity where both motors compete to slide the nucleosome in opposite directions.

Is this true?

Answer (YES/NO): NO